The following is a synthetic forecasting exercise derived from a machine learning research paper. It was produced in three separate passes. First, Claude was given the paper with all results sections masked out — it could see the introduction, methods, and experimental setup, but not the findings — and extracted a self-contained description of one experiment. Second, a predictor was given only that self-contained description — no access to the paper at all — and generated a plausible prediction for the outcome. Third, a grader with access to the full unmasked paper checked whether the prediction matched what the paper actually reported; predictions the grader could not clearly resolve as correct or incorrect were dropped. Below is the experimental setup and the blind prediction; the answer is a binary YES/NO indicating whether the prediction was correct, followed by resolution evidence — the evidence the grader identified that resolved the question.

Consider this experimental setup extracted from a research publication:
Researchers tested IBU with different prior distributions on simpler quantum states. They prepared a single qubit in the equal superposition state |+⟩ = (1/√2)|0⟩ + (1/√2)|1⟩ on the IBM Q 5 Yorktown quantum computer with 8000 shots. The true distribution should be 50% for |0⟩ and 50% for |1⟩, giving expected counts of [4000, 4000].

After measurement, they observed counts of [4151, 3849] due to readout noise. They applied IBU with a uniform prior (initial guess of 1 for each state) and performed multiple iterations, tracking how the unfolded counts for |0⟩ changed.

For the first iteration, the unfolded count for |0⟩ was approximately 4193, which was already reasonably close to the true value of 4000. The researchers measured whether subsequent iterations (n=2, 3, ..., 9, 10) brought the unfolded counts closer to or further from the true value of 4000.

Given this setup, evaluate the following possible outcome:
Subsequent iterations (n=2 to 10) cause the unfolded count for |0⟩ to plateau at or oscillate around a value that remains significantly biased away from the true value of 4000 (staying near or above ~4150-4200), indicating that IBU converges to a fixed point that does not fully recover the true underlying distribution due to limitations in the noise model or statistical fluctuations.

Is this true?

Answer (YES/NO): NO